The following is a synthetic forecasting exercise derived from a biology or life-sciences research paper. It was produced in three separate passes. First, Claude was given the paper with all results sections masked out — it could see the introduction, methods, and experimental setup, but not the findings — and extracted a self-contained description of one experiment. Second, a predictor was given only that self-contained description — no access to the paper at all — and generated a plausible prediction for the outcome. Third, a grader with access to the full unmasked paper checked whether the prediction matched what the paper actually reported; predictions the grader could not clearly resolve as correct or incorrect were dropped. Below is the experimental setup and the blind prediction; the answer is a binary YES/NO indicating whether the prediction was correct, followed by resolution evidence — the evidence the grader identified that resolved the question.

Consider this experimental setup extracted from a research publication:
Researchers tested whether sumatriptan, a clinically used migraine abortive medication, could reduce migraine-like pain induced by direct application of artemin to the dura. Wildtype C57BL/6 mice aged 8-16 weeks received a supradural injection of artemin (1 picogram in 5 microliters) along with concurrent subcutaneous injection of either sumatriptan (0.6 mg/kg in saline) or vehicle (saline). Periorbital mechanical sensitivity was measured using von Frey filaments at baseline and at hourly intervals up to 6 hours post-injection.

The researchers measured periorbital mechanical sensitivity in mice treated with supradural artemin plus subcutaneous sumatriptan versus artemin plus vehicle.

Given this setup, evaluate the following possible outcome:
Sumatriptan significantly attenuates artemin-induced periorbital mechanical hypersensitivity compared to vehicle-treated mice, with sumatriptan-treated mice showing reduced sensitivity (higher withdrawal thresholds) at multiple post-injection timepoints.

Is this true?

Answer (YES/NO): YES